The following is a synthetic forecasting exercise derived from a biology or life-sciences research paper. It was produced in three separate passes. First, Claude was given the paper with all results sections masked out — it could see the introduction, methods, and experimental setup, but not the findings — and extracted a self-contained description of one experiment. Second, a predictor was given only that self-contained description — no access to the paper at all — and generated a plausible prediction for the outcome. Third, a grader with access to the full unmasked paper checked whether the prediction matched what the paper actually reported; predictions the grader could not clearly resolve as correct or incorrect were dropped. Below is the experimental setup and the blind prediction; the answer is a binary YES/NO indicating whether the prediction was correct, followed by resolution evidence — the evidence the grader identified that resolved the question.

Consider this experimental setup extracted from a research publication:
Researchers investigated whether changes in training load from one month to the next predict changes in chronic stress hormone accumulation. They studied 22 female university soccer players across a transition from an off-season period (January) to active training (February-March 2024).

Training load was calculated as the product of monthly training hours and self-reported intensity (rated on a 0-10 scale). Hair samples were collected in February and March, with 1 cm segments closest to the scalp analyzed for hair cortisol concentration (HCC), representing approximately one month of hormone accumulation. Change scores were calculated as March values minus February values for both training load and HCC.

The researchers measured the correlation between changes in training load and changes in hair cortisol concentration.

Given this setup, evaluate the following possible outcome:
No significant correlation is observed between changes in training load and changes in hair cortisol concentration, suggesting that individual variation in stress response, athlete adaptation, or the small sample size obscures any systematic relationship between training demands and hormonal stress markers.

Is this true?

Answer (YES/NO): YES